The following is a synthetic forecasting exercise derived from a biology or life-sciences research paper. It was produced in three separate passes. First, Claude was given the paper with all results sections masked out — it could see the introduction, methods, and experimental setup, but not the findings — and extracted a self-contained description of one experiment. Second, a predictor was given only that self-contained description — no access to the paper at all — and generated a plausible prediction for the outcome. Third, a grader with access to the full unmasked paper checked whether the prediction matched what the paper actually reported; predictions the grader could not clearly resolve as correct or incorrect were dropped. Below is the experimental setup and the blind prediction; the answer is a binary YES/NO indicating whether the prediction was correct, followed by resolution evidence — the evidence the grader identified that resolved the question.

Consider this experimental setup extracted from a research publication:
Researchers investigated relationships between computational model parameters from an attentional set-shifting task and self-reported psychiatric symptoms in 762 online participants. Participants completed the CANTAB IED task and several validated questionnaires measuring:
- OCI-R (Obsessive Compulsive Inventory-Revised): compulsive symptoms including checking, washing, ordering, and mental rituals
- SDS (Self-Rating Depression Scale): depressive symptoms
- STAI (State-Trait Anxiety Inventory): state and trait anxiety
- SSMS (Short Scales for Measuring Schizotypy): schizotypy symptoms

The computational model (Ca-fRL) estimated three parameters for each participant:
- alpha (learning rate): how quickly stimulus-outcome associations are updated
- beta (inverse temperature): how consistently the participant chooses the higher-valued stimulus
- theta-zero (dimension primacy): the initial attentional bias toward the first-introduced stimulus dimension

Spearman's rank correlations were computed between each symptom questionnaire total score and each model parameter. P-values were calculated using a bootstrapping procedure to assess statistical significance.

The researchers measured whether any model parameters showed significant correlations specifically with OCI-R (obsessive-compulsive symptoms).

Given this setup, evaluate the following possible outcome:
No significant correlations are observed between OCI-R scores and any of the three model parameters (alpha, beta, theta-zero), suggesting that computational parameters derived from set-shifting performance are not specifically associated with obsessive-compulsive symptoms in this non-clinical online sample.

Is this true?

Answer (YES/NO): NO